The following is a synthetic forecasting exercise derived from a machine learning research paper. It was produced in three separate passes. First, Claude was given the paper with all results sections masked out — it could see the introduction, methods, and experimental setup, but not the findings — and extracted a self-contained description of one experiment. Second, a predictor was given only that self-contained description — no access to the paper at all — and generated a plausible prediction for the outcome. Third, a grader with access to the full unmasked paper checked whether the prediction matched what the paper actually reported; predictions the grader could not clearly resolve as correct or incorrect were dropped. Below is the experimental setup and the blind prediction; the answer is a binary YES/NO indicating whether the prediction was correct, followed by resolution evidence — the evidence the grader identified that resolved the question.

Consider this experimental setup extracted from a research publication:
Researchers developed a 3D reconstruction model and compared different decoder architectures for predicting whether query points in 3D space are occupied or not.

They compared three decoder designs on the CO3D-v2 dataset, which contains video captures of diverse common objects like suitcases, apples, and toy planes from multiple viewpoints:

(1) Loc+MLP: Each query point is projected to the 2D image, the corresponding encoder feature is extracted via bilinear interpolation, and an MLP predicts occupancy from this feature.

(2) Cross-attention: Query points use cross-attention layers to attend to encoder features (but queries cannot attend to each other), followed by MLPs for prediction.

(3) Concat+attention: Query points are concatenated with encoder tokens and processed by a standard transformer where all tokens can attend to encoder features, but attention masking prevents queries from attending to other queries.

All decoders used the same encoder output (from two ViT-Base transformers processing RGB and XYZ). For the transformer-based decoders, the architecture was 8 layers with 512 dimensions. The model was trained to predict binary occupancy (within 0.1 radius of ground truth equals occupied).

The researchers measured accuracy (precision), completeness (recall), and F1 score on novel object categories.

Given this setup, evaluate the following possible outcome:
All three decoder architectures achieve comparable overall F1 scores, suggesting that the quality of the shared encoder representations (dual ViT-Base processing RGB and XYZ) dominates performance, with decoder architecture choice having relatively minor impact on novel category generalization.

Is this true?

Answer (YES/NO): NO